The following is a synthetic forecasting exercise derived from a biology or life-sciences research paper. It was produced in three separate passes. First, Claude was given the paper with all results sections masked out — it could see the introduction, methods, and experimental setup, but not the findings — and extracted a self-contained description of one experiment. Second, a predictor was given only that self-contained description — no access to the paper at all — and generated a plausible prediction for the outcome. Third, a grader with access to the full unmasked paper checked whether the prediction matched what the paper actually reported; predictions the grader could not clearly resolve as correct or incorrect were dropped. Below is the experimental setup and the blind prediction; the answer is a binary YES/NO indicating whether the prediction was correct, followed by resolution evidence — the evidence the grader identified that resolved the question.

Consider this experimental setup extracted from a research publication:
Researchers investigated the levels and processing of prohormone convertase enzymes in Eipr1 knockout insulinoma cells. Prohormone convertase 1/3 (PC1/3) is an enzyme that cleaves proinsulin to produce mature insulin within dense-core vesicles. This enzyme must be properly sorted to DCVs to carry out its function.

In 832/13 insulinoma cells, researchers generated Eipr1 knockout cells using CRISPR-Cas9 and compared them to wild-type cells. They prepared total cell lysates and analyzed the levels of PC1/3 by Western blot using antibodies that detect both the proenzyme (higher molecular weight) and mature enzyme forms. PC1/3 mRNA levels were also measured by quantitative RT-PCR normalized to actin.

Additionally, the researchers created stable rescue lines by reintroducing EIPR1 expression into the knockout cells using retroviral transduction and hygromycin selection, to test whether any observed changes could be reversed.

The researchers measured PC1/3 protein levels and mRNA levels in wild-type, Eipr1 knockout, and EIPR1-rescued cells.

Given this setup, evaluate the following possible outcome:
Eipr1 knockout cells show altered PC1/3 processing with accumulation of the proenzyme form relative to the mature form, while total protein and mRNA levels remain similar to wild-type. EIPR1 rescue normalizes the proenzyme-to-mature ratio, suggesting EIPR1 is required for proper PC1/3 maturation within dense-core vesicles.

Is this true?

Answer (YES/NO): NO